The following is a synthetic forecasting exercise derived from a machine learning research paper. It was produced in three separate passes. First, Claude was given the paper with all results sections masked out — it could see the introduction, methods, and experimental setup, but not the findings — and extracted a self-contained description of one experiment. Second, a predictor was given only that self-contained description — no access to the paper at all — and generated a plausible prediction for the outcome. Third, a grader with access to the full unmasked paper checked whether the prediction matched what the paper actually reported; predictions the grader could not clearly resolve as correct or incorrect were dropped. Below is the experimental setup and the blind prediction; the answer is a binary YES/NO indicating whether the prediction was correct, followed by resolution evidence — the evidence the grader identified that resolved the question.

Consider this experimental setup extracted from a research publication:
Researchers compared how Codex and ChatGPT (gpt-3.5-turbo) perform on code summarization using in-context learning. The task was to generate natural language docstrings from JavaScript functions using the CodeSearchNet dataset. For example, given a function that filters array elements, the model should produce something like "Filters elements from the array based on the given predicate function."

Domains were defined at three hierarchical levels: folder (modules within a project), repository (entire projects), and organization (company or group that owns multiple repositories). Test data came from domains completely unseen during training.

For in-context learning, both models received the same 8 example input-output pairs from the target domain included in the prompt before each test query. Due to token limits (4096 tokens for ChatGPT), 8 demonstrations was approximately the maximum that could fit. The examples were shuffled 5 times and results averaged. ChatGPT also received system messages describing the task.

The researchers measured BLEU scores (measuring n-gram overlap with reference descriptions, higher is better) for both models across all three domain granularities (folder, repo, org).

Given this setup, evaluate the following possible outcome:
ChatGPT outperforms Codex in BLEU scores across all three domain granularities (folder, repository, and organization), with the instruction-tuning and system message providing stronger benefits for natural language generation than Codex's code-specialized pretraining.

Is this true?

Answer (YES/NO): NO